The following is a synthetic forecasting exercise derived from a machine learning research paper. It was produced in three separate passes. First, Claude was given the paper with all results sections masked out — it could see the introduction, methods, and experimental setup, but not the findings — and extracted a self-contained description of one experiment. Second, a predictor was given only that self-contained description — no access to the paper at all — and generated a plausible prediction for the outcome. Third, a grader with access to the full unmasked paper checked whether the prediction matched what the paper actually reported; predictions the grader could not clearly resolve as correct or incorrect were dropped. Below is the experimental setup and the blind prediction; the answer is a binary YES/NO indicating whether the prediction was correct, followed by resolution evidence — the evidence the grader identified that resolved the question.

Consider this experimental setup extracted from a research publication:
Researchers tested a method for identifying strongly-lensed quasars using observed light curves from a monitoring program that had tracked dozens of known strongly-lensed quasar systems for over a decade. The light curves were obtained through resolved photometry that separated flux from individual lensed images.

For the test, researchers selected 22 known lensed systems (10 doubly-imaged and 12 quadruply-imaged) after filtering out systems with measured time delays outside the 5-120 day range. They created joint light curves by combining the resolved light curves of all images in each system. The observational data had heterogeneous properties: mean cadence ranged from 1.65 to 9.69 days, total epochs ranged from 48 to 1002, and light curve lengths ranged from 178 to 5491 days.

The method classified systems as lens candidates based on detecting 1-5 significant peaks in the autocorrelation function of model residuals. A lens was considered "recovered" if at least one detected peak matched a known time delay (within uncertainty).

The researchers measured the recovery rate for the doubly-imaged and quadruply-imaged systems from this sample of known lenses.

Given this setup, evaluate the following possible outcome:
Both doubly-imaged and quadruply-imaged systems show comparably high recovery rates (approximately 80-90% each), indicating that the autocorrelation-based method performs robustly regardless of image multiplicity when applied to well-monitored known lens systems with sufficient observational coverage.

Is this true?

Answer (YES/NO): NO